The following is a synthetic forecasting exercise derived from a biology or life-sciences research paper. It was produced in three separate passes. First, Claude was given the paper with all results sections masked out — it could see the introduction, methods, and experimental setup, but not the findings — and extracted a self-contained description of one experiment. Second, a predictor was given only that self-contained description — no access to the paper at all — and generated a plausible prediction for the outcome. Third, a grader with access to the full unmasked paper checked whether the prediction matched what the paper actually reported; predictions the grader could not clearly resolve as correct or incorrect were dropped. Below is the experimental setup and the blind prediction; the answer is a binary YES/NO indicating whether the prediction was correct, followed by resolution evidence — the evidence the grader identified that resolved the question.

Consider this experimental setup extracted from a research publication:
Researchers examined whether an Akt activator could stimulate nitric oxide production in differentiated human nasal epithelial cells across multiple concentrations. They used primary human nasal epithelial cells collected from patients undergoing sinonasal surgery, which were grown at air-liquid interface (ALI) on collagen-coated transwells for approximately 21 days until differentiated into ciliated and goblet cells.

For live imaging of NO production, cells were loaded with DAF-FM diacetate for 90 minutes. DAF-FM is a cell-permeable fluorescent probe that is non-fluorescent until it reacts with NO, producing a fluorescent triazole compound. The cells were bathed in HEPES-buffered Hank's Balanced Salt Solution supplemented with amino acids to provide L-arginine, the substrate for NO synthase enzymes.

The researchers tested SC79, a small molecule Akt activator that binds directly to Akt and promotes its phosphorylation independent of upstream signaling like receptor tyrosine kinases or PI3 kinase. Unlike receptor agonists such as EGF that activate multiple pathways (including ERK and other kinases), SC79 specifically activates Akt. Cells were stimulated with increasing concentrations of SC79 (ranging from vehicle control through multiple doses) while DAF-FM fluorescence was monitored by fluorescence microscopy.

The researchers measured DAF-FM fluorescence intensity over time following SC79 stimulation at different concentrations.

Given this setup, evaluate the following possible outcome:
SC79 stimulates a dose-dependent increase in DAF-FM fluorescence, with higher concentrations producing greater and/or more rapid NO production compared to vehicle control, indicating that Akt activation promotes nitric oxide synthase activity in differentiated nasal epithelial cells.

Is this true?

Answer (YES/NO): YES